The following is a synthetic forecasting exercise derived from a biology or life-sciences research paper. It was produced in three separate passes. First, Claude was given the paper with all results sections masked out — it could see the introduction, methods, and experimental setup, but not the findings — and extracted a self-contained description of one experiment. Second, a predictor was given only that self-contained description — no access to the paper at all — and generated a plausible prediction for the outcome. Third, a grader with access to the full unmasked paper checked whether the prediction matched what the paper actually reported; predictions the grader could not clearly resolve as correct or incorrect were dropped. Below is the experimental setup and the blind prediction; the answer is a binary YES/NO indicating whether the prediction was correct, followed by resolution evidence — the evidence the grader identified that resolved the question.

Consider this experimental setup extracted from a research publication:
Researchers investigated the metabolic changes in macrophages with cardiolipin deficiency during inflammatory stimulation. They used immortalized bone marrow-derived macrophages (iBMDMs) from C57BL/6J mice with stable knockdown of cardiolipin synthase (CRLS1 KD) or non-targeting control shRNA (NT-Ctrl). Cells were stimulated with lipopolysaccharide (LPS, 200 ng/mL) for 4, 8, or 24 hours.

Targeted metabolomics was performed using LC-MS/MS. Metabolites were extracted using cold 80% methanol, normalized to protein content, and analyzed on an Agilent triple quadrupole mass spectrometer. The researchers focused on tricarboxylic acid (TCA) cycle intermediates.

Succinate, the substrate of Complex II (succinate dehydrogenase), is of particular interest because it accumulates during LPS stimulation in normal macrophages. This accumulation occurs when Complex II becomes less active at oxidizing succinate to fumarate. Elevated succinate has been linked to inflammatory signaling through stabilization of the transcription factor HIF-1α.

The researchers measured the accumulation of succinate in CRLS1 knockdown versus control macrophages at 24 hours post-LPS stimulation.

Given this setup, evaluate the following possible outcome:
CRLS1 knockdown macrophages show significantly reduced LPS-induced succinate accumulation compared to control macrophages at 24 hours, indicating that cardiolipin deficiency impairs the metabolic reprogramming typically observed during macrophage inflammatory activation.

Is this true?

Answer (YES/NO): YES